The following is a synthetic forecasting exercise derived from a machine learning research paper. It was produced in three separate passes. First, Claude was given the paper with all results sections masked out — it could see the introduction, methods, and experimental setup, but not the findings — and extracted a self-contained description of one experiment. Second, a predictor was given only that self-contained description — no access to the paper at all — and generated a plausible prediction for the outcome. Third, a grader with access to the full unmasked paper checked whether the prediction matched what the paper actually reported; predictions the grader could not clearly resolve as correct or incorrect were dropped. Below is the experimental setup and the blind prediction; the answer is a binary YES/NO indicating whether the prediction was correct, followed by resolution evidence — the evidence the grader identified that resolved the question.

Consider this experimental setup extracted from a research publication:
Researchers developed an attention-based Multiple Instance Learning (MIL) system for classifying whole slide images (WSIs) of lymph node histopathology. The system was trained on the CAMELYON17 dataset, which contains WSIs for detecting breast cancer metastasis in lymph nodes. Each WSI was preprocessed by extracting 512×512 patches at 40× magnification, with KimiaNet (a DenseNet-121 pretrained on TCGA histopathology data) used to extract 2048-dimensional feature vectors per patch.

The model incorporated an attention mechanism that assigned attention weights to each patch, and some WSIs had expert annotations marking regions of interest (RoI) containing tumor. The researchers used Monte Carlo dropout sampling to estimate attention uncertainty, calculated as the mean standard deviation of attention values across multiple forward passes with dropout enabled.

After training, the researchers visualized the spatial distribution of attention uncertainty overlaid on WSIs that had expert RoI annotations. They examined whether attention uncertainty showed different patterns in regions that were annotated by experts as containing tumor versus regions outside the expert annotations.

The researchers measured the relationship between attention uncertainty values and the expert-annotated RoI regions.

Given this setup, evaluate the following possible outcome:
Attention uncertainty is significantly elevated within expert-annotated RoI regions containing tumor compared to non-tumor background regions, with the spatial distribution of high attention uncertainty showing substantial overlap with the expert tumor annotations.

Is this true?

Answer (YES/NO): NO